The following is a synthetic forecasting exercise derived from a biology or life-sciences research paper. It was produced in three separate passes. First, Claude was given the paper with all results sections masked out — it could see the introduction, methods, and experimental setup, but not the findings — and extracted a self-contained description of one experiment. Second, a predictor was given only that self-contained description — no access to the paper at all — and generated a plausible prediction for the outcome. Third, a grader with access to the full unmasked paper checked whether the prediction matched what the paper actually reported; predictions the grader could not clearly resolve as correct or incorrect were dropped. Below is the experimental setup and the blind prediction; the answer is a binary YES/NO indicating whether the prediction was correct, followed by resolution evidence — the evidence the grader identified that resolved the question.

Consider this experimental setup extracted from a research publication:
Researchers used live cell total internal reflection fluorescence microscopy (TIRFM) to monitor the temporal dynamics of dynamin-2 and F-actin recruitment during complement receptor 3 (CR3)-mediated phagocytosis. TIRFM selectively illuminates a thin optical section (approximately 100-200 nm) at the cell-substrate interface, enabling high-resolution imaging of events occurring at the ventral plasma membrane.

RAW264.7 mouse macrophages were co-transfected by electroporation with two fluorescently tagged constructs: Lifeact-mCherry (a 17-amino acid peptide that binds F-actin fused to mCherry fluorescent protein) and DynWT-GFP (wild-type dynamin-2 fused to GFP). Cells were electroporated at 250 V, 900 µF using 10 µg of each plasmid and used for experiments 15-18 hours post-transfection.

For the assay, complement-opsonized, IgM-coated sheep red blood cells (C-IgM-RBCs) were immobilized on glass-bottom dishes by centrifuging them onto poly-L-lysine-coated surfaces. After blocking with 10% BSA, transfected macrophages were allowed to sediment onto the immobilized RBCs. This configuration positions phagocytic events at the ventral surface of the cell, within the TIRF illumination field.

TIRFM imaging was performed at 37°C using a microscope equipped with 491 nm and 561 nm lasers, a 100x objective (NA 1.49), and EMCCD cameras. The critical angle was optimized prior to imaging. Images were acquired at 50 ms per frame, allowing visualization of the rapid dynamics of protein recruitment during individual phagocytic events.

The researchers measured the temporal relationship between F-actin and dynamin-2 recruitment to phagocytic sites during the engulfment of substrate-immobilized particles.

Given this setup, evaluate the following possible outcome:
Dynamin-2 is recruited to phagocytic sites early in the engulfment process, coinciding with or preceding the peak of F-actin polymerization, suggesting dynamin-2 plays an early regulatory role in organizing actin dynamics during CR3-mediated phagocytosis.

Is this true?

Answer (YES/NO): YES